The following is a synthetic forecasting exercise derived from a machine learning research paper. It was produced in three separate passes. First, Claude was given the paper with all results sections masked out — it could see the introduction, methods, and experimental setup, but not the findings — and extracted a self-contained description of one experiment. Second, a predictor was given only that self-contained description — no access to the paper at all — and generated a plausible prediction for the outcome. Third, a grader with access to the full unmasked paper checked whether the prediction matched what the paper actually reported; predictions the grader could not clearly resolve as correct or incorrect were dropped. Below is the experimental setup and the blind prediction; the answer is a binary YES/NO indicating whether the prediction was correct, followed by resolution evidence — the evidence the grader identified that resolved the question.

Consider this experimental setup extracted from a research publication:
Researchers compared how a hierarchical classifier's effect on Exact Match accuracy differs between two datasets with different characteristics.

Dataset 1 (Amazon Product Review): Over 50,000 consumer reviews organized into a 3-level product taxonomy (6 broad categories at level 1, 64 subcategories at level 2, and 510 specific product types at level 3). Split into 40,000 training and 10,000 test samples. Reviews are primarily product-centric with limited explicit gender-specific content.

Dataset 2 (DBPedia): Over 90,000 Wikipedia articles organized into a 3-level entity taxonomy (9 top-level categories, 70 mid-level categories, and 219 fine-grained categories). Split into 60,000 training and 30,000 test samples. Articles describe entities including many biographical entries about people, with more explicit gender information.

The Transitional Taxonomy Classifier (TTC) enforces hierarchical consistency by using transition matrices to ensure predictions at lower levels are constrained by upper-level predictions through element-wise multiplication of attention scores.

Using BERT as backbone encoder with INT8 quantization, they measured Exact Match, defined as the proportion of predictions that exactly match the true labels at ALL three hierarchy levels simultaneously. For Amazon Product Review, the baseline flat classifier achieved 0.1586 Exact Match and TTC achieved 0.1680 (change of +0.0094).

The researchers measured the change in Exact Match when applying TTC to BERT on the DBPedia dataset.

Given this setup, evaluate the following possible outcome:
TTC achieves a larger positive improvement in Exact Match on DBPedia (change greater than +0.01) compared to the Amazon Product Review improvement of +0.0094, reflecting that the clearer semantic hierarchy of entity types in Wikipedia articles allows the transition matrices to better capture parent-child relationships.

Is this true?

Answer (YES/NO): YES